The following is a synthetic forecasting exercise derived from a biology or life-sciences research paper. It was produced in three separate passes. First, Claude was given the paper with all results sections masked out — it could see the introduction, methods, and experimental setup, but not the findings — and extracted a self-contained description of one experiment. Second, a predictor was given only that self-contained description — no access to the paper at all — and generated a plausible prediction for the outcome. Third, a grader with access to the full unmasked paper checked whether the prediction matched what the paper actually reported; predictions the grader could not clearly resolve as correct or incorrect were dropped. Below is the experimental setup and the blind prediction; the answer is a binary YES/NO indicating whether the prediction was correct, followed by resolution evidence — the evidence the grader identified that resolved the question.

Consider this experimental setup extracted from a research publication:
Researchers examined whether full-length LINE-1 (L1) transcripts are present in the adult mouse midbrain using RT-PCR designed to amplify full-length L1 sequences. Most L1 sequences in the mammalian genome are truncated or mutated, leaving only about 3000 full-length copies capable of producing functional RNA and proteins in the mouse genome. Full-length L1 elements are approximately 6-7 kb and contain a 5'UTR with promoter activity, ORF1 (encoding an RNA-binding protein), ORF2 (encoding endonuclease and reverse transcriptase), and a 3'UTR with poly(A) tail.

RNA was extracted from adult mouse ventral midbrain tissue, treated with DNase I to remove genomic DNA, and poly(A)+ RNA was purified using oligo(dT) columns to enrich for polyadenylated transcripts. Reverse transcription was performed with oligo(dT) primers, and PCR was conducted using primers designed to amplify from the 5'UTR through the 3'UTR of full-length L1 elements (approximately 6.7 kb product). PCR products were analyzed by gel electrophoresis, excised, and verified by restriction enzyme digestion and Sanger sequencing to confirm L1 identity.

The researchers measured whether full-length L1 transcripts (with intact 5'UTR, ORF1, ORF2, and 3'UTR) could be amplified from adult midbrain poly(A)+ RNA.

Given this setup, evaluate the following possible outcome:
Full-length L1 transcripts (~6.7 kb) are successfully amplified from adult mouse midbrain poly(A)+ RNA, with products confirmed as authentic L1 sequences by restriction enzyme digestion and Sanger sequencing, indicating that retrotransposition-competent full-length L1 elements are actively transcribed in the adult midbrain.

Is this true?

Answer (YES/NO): YES